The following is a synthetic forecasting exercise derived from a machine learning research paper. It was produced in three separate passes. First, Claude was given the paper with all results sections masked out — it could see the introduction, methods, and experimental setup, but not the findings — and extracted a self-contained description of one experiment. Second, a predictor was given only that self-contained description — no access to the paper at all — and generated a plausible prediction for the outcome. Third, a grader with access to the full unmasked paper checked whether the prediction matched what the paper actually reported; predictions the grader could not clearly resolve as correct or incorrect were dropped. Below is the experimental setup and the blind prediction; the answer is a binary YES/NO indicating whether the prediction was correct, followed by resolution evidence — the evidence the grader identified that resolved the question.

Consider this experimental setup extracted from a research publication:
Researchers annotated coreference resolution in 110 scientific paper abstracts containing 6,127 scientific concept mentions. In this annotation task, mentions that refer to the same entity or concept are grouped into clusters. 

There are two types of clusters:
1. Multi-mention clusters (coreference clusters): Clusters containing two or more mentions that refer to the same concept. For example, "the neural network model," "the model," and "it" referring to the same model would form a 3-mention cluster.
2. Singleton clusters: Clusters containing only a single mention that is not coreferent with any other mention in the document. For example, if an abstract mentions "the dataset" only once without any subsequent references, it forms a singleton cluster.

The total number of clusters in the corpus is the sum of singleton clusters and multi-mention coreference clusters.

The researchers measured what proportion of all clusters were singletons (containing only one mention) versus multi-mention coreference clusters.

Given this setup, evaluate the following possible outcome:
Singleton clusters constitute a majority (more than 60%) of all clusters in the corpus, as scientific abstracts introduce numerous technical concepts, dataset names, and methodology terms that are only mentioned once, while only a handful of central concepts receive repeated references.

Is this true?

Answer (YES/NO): YES